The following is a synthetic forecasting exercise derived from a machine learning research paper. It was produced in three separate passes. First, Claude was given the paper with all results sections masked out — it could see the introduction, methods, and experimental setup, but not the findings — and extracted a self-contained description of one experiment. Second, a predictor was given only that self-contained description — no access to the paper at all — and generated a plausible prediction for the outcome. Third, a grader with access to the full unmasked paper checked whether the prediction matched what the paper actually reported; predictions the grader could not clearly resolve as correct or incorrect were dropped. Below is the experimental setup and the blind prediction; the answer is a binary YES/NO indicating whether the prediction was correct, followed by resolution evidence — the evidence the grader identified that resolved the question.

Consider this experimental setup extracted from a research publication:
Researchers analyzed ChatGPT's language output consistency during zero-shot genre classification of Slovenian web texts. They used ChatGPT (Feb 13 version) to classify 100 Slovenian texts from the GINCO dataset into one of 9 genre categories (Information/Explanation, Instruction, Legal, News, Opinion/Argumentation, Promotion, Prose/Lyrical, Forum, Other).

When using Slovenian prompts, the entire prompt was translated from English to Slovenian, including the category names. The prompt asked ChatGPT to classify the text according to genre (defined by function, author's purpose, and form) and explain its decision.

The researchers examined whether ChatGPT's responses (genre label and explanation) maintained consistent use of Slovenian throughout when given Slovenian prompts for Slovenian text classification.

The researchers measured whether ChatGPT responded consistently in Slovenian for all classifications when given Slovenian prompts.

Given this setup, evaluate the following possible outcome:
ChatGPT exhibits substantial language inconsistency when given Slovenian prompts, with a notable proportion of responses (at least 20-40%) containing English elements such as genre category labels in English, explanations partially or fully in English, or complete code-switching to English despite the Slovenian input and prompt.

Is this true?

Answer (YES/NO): NO